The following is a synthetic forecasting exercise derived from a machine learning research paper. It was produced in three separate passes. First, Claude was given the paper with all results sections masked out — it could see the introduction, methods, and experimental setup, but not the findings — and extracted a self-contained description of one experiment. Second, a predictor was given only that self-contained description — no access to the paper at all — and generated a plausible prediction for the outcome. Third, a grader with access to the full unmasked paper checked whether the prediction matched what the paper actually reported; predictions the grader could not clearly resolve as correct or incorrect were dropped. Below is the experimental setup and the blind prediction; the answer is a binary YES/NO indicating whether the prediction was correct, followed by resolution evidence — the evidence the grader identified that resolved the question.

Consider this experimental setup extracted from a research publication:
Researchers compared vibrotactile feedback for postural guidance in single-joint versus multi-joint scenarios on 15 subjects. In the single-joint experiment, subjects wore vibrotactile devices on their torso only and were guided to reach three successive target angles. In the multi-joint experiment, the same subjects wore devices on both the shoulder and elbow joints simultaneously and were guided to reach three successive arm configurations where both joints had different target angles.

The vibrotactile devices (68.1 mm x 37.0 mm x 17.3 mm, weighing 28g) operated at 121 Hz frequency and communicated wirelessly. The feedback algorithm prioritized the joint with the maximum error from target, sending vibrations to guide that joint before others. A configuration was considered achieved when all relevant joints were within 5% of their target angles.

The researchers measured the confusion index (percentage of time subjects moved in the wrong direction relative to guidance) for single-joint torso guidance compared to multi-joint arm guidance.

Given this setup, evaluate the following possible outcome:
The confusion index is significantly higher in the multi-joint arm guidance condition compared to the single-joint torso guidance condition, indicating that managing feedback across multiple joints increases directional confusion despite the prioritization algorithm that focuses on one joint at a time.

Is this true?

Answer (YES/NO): NO